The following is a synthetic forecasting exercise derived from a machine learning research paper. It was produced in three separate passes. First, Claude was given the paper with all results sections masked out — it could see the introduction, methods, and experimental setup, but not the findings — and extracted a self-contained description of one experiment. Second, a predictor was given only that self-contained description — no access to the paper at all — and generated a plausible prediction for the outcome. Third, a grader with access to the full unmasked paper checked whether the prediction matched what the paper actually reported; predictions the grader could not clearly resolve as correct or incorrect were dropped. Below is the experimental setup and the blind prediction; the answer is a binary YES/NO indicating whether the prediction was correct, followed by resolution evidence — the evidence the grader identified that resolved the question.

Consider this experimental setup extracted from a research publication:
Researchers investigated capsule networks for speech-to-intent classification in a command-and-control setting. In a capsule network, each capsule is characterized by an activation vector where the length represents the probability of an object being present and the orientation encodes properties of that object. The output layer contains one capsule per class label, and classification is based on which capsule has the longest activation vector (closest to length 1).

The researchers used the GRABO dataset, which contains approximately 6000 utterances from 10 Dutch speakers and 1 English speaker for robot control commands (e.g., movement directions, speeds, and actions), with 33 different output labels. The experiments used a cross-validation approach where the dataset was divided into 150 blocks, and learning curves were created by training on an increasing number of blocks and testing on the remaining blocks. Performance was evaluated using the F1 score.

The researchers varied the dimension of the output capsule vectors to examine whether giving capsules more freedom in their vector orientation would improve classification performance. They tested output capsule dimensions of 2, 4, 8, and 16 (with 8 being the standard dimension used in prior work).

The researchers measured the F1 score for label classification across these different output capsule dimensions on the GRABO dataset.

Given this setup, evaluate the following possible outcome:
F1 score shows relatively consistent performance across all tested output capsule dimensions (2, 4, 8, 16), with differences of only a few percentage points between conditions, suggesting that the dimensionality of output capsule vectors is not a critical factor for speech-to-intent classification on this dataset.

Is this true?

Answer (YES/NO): YES